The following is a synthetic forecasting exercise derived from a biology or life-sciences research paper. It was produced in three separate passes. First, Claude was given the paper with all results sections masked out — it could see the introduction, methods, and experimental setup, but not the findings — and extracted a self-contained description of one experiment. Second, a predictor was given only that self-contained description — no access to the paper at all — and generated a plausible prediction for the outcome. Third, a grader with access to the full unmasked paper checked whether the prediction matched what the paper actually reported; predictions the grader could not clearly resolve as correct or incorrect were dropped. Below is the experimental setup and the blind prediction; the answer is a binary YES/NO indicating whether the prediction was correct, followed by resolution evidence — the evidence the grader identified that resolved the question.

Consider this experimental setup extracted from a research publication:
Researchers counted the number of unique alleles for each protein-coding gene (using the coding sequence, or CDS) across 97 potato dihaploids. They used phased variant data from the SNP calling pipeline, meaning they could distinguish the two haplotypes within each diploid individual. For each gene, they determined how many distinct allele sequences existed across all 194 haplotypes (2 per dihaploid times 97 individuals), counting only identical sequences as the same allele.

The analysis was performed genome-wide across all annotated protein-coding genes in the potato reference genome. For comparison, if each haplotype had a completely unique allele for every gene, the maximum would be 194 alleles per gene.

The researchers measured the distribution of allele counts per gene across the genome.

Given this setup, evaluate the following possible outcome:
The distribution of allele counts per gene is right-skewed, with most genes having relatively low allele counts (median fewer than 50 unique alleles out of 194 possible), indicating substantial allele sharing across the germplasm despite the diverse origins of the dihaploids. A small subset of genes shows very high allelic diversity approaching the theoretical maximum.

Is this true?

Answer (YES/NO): YES